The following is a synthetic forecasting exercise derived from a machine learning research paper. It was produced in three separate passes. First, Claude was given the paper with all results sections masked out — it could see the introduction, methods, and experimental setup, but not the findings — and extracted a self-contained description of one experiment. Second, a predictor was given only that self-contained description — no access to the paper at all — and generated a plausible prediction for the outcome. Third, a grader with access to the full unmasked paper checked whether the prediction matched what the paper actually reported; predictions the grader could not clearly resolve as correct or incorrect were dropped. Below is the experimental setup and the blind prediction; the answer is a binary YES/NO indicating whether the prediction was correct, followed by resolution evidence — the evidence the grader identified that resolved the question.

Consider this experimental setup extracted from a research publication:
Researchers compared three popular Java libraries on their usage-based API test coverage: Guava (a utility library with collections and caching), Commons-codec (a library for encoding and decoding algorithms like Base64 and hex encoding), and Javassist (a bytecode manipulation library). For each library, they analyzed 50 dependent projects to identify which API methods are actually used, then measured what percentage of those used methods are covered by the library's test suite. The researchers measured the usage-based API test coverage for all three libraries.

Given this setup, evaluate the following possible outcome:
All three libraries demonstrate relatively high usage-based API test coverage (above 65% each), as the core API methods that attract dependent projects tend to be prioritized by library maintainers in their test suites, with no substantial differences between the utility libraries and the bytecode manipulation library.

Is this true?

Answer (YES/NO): NO